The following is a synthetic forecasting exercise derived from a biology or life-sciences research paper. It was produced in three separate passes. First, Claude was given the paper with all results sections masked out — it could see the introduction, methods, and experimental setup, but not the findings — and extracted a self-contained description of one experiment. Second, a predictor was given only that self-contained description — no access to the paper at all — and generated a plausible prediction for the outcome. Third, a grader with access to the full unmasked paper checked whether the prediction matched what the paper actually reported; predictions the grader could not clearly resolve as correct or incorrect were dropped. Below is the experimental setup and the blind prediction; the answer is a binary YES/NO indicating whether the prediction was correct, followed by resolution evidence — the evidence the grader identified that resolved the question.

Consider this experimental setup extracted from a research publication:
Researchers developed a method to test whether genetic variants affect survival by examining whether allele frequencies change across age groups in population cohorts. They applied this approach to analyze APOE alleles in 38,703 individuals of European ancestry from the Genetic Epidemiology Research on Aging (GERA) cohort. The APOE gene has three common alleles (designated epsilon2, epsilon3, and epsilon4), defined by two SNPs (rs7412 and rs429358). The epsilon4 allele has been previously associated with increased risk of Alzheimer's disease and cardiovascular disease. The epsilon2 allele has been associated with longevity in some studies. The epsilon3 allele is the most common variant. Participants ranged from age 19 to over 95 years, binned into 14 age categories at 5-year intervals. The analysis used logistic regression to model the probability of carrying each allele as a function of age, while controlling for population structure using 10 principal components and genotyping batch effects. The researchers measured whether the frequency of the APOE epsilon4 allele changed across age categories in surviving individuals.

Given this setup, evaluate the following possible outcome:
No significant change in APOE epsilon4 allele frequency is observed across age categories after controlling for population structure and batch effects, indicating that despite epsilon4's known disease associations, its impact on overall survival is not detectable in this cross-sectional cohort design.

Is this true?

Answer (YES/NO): NO